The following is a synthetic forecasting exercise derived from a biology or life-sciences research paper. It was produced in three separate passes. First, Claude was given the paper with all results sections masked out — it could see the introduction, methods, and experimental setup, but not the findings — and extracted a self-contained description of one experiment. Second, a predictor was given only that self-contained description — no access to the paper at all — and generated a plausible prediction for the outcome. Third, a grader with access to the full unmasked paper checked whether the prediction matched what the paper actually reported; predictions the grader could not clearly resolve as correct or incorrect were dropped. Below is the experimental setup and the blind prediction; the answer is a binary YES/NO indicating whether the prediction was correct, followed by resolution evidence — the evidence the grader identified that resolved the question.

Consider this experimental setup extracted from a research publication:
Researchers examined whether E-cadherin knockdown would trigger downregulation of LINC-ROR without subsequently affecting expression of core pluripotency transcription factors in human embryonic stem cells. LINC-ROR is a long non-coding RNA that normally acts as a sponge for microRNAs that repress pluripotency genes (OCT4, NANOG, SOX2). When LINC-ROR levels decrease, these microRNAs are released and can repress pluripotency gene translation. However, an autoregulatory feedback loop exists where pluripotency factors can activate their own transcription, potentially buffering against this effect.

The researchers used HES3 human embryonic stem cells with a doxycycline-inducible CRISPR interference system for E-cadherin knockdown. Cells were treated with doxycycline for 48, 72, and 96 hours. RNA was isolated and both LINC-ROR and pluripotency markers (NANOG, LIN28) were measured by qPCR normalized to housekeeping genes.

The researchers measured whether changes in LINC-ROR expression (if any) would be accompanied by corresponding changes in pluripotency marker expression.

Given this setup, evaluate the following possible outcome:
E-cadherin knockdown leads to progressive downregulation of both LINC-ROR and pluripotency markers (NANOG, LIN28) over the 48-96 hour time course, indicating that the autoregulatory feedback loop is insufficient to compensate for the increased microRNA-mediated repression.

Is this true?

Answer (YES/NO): NO